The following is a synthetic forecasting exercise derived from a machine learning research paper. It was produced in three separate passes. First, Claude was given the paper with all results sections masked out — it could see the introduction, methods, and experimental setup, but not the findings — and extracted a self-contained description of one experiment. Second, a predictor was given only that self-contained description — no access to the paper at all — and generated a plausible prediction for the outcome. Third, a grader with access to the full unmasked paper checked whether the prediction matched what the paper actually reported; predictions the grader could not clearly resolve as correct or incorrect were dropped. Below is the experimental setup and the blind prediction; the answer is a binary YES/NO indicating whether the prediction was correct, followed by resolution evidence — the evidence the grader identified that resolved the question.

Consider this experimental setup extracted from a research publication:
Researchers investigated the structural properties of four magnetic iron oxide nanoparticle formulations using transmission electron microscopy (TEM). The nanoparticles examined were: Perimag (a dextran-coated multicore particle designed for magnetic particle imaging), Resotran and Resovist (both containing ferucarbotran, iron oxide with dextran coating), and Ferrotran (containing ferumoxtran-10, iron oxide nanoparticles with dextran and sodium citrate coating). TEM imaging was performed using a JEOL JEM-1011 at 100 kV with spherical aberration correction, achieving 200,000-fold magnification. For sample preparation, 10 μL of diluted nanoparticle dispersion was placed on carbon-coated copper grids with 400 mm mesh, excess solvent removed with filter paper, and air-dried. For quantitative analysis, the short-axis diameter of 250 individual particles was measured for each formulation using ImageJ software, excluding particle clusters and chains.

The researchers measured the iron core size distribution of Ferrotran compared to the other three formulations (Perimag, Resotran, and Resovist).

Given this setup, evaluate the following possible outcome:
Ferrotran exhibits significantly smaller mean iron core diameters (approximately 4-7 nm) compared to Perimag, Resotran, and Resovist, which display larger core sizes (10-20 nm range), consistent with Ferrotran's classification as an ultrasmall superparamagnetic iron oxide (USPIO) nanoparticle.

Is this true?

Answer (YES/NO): NO